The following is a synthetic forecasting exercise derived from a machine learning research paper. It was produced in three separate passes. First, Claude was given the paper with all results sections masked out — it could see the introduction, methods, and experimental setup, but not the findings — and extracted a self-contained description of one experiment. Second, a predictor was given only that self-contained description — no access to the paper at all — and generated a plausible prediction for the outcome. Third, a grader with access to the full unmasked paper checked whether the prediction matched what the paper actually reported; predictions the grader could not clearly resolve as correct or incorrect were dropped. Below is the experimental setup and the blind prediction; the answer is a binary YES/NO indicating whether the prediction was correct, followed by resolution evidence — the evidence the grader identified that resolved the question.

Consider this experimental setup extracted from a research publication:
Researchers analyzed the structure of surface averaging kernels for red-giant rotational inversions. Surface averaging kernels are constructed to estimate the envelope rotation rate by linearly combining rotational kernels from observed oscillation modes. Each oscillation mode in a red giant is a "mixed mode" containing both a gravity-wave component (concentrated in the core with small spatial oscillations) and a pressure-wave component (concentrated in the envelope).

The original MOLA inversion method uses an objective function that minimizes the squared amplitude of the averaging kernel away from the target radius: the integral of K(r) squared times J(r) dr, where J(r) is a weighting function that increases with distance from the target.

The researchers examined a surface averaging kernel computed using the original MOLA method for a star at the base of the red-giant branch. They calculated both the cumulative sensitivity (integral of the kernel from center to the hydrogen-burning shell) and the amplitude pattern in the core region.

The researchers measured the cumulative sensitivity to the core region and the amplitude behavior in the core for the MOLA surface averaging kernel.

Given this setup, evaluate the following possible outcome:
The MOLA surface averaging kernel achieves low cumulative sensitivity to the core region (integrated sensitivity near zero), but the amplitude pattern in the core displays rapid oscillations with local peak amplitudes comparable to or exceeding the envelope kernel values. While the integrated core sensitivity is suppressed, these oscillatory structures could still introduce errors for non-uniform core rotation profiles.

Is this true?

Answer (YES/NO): NO